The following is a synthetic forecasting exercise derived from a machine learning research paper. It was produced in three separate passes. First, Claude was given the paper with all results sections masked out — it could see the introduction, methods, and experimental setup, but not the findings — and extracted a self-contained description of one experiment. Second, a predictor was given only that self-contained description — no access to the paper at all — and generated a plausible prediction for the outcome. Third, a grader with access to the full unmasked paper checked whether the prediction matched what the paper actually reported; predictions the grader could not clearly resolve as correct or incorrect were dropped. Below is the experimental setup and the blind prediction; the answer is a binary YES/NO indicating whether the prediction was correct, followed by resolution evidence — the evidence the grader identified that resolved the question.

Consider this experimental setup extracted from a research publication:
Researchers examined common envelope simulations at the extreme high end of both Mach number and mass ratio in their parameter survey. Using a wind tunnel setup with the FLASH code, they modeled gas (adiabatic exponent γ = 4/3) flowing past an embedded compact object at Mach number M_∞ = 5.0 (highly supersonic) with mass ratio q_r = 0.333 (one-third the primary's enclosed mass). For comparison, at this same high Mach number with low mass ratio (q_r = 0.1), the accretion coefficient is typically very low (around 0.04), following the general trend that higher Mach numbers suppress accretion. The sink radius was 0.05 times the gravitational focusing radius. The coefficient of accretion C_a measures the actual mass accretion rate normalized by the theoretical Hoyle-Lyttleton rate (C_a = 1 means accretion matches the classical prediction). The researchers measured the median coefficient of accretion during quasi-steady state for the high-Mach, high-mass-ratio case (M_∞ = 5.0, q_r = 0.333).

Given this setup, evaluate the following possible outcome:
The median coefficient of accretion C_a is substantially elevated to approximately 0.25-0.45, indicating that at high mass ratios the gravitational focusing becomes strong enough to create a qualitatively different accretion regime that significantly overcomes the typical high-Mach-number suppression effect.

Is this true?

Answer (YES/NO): NO